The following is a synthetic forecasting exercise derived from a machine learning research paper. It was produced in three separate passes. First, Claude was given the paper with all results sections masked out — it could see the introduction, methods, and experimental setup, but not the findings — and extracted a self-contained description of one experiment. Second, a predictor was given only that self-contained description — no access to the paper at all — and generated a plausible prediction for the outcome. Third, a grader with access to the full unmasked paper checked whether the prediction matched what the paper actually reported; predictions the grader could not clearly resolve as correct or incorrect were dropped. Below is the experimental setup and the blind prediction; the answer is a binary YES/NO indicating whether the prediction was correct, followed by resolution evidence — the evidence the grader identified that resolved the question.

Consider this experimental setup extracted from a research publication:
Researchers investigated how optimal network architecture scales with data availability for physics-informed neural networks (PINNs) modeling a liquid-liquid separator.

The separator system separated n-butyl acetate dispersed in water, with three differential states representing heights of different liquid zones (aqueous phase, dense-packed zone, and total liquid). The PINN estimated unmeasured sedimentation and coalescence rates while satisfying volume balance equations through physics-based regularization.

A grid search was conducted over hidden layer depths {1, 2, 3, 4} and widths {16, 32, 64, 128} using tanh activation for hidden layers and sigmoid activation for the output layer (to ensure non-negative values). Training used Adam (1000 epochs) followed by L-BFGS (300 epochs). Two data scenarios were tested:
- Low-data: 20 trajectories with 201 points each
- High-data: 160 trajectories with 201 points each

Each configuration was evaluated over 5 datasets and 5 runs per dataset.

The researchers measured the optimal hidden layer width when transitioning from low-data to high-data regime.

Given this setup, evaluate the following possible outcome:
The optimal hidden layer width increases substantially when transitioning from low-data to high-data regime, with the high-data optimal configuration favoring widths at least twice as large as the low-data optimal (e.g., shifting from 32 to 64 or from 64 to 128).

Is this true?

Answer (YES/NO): YES